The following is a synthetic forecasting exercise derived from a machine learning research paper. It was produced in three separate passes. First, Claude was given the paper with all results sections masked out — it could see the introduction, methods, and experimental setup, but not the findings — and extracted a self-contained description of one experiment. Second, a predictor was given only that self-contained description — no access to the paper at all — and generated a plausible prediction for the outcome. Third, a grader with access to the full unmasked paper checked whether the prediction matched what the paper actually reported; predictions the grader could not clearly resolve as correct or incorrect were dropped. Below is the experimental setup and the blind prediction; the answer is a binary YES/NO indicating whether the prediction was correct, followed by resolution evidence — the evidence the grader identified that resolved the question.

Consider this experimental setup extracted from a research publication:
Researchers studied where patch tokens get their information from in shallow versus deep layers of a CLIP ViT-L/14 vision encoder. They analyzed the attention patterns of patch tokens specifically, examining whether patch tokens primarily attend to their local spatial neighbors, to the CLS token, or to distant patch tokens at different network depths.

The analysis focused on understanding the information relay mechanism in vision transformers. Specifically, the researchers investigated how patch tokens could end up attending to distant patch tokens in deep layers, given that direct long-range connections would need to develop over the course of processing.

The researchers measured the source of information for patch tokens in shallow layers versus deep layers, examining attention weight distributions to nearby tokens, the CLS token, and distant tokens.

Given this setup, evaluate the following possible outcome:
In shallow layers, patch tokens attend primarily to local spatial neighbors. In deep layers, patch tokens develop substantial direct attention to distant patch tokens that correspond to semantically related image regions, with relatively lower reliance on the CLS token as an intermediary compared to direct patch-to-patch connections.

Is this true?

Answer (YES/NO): NO